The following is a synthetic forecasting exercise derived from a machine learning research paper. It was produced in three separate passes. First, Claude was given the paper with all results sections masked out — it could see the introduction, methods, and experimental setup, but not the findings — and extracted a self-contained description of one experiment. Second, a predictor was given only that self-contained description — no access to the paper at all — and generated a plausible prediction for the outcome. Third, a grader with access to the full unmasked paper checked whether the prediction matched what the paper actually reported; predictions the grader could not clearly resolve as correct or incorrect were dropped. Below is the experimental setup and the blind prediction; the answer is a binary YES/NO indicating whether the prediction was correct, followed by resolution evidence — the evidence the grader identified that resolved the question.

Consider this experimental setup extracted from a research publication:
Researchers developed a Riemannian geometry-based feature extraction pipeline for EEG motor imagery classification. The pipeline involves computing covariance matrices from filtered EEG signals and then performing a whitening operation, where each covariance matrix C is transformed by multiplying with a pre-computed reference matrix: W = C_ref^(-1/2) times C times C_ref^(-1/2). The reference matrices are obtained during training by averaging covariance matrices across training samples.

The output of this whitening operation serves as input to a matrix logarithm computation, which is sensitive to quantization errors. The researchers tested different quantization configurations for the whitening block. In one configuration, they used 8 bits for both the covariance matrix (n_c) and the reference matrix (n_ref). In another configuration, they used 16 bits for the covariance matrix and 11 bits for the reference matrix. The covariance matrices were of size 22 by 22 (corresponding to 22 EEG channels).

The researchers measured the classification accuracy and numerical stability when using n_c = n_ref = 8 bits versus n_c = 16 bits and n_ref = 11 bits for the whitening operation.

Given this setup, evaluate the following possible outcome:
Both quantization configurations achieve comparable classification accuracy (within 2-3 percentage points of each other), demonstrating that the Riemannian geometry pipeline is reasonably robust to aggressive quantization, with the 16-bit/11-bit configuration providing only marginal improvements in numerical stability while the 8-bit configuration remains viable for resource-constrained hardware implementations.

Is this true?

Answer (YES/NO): NO